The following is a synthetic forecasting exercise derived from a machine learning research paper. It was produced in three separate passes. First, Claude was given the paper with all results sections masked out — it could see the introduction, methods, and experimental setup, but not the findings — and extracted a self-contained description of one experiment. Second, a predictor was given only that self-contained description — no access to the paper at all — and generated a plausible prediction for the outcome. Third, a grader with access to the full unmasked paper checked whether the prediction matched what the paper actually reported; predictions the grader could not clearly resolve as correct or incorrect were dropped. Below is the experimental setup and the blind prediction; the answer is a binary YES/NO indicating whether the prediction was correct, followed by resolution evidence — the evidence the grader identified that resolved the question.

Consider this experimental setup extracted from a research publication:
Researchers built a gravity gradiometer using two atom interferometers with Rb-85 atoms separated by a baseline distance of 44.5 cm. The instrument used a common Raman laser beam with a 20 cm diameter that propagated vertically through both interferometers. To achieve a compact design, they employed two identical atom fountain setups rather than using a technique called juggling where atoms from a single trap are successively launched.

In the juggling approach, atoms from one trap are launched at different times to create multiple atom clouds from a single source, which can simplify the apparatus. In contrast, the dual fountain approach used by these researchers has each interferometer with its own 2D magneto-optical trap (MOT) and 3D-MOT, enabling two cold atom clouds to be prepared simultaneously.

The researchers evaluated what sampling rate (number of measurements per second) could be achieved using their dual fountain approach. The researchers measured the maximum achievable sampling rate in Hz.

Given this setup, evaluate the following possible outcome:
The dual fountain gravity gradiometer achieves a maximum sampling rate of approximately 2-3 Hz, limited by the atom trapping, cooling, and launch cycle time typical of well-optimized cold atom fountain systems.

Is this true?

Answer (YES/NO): NO